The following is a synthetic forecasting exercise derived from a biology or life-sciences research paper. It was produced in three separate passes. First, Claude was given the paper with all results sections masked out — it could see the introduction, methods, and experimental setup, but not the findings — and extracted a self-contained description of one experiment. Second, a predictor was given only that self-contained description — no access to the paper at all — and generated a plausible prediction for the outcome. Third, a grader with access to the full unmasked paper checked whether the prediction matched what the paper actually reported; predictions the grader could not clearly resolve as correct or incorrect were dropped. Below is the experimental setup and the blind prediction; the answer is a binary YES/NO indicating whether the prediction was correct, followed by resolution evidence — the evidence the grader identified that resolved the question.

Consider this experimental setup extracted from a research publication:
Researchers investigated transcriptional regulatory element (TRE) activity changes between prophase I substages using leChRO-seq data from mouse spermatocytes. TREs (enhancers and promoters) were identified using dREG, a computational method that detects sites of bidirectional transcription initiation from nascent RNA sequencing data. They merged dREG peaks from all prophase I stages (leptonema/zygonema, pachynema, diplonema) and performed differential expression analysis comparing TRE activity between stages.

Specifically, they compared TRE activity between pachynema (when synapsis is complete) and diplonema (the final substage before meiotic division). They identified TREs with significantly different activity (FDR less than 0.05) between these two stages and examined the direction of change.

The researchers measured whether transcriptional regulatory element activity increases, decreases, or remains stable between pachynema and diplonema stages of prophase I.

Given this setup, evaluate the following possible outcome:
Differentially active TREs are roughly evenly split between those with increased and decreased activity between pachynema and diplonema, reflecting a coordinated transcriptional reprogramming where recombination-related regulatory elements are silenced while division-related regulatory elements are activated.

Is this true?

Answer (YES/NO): NO